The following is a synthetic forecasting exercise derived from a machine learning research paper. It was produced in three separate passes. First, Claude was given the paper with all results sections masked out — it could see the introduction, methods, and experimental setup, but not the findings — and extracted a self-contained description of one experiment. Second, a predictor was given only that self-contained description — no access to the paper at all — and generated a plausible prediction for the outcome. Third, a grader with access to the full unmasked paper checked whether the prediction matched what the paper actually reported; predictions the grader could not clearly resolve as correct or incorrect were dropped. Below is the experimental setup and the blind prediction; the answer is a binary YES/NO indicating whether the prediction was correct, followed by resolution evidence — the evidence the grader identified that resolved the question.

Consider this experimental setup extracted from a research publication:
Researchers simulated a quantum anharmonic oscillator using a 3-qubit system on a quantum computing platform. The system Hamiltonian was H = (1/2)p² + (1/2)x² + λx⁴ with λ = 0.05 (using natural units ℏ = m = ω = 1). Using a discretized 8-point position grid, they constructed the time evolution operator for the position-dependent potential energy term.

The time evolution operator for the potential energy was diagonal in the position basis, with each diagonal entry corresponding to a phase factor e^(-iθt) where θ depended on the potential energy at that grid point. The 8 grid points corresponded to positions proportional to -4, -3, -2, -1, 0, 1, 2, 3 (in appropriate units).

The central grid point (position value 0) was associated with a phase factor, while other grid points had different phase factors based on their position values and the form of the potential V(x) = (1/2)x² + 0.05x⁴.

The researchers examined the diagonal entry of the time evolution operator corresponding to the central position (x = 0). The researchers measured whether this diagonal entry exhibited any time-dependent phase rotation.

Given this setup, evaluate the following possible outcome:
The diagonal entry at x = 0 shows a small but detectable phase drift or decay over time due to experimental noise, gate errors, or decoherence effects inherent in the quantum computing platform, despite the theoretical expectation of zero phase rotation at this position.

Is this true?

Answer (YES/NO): NO